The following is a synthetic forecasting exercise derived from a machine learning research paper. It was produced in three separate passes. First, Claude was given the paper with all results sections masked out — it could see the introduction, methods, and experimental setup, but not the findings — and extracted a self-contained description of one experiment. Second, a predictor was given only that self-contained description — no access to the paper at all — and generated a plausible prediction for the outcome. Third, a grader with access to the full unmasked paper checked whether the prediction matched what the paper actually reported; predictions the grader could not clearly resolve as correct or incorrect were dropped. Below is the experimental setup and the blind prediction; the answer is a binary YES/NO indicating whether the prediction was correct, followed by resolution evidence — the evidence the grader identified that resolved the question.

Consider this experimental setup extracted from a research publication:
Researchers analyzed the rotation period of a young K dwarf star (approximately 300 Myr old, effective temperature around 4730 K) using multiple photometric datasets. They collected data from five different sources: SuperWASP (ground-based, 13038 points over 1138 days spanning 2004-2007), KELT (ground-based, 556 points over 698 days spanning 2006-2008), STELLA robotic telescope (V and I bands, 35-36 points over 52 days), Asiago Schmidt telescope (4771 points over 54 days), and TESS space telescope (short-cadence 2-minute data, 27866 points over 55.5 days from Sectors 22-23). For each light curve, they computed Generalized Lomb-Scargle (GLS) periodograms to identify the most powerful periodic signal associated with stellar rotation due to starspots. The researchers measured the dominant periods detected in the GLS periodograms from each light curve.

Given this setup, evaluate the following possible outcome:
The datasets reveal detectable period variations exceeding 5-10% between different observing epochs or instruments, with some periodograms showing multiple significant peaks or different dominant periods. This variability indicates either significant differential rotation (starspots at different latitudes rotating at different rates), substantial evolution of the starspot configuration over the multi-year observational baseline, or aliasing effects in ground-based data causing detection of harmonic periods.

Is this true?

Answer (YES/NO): NO